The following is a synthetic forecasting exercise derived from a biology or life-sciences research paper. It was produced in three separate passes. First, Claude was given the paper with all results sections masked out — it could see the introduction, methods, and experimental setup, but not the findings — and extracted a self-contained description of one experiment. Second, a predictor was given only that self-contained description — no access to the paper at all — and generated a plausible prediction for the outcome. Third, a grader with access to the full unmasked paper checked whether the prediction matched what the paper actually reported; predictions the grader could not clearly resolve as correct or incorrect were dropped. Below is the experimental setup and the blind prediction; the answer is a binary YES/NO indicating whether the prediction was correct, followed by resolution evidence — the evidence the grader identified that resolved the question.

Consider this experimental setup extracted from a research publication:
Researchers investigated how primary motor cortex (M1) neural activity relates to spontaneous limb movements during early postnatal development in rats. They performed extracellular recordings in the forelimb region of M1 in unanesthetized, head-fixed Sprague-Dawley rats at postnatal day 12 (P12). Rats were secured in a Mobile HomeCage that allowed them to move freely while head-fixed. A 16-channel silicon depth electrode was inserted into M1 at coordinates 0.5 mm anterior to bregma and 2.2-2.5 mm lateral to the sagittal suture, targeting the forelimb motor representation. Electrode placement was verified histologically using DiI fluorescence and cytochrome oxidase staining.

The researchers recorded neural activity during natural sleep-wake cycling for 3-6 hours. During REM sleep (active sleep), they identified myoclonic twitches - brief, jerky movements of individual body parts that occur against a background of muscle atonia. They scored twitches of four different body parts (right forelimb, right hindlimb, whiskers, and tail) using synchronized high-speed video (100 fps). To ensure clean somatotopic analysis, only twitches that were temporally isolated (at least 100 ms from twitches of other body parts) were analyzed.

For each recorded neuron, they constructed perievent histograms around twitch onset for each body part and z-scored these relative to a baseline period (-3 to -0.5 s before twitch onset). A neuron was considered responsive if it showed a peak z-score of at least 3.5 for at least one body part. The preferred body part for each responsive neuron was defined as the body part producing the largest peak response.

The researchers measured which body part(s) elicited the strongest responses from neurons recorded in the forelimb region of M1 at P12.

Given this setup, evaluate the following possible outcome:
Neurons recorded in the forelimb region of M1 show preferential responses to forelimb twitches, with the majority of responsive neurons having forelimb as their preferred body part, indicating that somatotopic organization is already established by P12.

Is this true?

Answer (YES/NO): YES